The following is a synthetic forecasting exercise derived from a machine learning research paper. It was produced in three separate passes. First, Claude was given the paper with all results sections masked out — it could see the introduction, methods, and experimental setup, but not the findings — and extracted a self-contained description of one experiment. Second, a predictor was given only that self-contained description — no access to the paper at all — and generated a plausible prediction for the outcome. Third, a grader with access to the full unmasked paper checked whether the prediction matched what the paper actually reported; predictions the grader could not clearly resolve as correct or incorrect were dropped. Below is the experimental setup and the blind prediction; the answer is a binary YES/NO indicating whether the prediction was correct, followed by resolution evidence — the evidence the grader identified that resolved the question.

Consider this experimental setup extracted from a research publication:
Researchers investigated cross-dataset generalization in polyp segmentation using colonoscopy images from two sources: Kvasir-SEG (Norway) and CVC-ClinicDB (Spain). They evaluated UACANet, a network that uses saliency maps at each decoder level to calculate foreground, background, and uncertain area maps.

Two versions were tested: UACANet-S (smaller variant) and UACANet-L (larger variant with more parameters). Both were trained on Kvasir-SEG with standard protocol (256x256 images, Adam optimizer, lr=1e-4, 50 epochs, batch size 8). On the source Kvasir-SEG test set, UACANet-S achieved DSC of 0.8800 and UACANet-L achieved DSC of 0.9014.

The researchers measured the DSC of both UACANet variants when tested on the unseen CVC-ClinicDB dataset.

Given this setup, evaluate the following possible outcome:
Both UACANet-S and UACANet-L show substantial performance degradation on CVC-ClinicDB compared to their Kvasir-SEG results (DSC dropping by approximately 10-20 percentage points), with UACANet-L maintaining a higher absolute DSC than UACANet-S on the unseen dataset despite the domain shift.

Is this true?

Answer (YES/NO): NO